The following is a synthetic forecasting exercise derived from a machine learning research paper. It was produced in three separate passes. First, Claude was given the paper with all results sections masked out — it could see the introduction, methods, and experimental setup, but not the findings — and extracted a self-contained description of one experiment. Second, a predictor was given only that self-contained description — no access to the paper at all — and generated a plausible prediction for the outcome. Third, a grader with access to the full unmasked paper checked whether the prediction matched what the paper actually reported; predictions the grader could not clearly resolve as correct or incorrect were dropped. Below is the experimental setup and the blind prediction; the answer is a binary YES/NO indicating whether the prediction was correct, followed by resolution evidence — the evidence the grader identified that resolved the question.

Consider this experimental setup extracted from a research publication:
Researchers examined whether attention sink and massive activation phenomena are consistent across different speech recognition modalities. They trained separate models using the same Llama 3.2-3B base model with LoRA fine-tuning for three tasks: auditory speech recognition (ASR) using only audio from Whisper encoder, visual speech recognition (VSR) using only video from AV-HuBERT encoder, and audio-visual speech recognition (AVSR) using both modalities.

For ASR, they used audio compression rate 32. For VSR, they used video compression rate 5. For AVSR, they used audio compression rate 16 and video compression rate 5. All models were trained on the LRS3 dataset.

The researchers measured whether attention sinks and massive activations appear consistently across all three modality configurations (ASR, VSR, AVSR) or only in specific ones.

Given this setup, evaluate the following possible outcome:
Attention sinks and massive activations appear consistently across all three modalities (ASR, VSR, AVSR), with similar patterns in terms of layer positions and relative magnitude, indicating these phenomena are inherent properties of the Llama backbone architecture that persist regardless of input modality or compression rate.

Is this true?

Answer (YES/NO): YES